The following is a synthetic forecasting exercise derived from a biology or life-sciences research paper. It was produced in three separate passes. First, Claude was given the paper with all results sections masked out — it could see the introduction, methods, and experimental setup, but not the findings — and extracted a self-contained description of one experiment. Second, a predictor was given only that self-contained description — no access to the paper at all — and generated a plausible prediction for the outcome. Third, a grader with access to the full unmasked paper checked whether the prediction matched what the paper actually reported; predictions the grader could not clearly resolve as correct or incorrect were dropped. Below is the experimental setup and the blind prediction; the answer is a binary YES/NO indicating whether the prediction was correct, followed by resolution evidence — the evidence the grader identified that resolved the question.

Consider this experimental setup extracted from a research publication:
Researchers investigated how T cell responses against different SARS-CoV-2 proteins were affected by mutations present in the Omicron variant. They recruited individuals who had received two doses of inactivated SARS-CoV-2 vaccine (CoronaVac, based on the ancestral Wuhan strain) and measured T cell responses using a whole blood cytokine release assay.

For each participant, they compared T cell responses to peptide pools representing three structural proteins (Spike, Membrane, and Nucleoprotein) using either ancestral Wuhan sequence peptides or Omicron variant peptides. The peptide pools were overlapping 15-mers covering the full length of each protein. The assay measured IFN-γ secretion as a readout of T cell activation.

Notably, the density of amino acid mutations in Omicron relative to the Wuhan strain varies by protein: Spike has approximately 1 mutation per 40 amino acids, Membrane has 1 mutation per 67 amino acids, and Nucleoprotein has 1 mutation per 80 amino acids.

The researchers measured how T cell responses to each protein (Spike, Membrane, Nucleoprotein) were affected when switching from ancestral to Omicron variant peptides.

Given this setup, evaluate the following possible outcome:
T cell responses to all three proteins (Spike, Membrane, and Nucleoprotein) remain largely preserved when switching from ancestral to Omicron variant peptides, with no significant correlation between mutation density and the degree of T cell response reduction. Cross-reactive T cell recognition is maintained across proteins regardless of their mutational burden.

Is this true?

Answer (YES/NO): NO